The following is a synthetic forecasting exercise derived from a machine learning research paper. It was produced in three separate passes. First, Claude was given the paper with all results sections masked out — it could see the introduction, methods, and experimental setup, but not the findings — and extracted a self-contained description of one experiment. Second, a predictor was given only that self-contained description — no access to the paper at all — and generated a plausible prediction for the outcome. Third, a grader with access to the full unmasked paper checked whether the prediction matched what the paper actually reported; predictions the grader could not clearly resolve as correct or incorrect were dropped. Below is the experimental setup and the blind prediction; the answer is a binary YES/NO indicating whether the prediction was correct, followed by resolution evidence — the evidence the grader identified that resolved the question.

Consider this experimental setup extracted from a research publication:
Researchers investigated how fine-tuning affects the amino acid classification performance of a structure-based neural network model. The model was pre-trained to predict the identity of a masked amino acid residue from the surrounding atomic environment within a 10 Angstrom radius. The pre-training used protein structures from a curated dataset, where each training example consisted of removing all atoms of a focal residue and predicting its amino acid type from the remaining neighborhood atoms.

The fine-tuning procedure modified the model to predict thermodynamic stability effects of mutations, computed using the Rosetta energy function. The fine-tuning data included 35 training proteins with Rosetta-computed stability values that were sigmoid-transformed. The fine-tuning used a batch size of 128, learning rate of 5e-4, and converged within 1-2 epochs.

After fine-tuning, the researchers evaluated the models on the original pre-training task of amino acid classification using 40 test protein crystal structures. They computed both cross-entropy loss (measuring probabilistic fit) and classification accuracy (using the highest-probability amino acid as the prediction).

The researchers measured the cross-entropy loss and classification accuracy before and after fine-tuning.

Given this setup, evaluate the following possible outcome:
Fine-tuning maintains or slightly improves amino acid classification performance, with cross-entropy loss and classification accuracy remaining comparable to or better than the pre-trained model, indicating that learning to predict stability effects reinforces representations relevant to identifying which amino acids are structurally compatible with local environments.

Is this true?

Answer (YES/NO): NO